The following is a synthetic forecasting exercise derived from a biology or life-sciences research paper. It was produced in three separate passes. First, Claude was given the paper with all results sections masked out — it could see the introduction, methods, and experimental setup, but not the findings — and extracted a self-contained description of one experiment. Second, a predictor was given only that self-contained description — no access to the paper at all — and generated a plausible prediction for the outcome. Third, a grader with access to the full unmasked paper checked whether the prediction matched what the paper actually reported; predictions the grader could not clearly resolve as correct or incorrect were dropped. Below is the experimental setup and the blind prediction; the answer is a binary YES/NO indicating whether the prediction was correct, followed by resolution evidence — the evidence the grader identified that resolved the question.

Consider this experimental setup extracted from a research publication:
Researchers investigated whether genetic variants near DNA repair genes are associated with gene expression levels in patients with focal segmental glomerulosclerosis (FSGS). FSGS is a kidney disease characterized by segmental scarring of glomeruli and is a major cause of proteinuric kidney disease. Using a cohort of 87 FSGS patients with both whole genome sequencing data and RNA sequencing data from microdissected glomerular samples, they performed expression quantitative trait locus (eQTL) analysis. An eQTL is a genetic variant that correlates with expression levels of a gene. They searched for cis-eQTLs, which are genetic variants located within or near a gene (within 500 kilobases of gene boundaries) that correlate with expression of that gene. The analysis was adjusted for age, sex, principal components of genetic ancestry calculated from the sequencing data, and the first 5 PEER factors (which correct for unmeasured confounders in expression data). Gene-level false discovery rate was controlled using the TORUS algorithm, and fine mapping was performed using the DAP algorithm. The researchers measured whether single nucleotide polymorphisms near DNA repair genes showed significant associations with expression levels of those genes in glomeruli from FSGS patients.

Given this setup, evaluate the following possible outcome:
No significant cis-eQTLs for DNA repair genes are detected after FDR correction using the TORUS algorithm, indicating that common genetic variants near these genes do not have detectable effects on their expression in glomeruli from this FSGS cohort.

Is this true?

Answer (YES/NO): NO